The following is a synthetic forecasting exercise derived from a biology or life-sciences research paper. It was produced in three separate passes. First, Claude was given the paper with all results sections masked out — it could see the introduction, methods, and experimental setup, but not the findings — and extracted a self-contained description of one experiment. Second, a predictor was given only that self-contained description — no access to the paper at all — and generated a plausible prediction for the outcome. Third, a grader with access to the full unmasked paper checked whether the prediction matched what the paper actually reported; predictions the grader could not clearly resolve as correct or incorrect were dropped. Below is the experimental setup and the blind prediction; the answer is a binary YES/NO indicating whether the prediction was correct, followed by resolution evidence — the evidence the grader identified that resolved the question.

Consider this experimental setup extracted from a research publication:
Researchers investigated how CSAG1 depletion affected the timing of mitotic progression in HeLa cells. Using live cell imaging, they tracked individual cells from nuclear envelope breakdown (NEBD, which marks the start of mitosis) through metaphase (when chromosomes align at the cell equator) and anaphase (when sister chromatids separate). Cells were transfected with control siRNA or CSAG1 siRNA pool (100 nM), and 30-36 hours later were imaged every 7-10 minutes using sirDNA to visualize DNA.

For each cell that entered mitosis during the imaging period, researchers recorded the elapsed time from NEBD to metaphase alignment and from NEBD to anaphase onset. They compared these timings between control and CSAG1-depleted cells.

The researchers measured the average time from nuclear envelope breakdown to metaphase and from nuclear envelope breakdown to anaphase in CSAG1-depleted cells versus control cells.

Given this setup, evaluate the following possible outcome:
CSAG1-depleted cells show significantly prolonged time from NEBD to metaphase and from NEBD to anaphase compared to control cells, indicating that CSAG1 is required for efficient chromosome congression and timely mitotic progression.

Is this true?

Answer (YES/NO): YES